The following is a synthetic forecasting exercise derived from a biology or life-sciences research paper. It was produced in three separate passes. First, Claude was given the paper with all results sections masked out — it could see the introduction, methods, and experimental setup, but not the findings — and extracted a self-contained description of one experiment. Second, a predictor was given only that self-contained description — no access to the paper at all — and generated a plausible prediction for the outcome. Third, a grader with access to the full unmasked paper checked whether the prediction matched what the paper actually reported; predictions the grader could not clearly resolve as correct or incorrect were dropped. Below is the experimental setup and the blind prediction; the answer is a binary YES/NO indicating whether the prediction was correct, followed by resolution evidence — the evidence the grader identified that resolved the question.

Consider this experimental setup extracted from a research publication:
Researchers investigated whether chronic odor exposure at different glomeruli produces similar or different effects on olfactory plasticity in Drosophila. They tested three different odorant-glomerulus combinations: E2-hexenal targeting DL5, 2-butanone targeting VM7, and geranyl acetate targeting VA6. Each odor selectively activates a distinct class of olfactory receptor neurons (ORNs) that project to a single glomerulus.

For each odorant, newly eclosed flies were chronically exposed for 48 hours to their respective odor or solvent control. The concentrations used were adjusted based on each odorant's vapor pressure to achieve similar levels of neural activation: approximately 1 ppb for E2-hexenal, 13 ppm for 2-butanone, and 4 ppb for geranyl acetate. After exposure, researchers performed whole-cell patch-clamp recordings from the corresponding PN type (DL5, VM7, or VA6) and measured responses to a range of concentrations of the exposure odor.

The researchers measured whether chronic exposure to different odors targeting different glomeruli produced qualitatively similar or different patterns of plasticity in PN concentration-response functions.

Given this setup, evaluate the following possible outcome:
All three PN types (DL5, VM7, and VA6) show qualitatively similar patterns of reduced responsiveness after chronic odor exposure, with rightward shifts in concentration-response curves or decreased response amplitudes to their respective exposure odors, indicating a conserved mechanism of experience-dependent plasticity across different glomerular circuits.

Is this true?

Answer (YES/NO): NO